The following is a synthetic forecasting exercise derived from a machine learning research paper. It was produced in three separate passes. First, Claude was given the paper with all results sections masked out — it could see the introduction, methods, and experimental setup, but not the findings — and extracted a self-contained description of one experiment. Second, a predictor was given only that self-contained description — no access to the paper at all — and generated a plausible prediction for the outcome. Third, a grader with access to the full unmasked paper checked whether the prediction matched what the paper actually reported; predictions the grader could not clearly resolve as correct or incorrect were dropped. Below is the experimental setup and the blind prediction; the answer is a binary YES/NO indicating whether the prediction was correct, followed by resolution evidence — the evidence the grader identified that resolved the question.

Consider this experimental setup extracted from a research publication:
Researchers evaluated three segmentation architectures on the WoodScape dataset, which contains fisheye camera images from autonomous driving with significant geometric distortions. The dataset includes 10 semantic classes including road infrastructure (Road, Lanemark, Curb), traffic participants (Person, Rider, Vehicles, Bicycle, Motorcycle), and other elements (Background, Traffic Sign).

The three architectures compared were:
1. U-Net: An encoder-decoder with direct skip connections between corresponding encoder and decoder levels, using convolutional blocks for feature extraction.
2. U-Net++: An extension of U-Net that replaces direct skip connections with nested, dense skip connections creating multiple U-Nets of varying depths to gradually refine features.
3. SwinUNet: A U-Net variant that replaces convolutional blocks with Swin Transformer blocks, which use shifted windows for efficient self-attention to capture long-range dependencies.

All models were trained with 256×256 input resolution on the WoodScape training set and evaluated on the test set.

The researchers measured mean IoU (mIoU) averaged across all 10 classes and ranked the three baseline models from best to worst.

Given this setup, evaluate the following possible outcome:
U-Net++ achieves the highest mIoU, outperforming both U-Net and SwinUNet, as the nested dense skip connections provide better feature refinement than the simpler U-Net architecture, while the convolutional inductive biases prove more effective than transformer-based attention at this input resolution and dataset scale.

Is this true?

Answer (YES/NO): NO